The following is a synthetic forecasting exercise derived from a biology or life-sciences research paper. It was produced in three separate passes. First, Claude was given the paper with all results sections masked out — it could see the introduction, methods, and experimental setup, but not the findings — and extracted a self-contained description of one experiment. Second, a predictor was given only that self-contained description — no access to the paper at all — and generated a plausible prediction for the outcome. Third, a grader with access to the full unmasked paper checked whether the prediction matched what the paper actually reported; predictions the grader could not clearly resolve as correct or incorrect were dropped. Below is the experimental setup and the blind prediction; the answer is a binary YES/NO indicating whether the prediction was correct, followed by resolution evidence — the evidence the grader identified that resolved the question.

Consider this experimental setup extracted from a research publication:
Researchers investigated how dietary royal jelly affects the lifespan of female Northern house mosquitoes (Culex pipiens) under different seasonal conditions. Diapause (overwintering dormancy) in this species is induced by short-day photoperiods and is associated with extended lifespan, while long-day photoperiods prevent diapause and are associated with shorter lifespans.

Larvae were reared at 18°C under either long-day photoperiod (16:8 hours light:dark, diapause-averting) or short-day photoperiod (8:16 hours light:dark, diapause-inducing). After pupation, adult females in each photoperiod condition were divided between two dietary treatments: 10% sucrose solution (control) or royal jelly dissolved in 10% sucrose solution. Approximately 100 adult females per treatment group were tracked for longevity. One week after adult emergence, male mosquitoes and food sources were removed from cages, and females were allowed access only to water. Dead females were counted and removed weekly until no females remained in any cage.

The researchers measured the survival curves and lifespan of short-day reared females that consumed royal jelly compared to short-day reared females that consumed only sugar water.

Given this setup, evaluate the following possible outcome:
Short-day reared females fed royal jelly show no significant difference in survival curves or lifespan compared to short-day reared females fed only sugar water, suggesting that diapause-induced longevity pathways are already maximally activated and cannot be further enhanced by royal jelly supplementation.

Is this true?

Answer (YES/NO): NO